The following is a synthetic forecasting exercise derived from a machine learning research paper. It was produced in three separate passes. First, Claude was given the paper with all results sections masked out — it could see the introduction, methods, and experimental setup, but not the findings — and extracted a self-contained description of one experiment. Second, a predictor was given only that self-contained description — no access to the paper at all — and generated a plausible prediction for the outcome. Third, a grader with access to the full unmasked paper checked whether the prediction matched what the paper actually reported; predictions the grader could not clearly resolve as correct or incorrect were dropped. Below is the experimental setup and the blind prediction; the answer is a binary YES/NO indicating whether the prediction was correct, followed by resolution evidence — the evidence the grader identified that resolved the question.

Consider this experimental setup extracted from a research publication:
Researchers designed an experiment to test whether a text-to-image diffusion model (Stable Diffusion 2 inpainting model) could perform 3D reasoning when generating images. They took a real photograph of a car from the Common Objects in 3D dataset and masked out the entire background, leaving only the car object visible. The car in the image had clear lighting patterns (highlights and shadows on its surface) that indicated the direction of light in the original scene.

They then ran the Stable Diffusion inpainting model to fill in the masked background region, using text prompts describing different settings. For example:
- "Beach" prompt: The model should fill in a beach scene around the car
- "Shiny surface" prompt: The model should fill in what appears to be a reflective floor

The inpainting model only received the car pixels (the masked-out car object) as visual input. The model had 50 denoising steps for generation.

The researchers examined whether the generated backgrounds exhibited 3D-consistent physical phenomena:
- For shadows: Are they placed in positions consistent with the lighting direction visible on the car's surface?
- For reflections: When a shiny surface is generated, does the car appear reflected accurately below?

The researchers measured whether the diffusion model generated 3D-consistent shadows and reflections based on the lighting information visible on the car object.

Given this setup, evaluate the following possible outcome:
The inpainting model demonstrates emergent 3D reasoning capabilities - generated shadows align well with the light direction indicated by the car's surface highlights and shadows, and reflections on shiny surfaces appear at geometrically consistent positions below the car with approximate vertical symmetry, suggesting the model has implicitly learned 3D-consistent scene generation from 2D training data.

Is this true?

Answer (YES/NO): YES